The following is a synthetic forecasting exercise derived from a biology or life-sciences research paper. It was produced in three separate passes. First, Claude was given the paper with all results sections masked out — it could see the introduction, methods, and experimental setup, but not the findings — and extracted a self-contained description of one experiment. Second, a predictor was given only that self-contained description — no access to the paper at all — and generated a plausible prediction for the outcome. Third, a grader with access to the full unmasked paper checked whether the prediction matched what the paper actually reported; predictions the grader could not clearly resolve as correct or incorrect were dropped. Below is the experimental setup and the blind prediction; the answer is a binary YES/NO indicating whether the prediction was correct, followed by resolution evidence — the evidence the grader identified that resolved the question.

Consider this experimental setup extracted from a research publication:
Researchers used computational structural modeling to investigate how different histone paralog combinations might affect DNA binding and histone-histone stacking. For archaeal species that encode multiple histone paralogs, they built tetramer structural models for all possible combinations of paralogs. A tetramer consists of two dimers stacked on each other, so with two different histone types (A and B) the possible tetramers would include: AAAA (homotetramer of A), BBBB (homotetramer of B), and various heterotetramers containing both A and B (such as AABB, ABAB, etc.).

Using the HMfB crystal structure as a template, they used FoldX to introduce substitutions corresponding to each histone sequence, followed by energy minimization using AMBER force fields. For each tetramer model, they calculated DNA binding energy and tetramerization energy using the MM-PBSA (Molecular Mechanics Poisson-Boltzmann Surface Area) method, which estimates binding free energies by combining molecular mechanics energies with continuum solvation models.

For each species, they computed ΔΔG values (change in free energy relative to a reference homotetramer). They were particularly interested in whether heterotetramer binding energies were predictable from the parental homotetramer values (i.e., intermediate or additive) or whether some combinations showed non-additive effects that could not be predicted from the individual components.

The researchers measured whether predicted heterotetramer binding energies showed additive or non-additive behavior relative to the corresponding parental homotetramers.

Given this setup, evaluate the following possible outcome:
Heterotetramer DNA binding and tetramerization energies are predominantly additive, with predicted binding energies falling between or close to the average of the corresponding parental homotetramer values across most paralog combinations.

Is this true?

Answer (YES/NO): YES